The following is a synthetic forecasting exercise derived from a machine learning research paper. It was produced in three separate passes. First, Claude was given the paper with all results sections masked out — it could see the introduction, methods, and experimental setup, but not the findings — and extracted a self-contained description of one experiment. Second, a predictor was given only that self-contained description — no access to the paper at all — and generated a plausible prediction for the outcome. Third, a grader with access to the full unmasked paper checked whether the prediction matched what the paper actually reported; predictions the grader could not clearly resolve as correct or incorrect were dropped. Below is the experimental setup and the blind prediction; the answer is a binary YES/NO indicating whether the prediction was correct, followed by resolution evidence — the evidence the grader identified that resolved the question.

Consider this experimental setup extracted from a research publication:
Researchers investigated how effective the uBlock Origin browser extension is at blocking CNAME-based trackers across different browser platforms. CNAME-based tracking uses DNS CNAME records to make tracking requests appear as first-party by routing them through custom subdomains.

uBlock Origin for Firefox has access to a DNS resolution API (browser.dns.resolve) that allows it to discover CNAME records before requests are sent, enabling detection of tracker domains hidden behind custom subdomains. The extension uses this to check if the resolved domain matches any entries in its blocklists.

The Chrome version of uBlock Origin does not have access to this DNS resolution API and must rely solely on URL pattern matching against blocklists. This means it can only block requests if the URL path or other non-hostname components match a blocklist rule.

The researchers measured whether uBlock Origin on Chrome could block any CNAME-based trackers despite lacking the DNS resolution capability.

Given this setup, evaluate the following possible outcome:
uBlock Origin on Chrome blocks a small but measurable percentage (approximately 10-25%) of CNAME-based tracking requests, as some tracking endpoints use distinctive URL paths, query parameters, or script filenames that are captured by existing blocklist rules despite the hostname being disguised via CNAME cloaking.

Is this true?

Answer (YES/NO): NO